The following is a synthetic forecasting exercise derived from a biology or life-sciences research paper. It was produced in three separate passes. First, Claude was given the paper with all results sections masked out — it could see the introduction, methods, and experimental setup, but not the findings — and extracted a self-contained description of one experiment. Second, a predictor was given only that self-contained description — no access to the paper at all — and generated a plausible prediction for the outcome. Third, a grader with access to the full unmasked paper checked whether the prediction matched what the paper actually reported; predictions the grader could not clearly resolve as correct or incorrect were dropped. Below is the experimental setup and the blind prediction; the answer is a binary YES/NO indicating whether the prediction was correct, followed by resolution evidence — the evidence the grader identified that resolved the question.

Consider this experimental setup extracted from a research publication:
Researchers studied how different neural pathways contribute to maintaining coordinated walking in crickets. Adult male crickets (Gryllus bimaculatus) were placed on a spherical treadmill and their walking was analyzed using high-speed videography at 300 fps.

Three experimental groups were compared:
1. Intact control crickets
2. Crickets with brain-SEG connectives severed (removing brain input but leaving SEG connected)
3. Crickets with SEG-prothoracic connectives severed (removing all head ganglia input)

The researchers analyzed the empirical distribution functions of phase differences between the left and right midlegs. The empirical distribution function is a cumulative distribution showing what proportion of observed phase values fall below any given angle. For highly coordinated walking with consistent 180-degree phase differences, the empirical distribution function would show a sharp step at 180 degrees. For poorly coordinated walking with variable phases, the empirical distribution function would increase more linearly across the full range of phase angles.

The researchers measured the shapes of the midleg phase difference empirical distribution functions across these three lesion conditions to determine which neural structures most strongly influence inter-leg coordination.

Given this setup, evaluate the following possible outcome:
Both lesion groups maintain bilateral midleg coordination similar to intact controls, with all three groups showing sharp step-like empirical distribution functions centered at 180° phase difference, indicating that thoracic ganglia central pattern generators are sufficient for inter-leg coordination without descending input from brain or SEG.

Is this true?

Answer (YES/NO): NO